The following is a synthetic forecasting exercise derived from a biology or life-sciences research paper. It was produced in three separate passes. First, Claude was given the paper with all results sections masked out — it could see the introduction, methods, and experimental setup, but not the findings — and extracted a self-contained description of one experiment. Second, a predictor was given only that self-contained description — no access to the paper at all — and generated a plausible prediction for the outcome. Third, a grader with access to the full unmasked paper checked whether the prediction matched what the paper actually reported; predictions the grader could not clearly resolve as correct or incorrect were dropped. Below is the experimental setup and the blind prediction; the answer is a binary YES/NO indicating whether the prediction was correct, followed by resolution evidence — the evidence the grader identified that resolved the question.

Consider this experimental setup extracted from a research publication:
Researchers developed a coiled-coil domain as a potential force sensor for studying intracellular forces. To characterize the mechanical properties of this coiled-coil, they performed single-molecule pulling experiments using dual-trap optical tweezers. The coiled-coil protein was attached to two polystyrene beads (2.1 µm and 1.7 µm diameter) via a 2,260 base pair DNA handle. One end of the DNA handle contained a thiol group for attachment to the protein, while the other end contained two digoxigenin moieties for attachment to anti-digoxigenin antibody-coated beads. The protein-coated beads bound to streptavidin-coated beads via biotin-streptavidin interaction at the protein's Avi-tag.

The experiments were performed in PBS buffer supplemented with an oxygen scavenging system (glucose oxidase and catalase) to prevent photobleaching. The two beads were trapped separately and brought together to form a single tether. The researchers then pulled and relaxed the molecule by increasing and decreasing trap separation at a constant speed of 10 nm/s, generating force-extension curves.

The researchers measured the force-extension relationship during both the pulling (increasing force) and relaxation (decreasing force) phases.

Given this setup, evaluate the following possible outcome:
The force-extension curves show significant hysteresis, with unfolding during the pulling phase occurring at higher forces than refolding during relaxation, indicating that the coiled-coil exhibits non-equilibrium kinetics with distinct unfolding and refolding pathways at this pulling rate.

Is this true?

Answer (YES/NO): YES